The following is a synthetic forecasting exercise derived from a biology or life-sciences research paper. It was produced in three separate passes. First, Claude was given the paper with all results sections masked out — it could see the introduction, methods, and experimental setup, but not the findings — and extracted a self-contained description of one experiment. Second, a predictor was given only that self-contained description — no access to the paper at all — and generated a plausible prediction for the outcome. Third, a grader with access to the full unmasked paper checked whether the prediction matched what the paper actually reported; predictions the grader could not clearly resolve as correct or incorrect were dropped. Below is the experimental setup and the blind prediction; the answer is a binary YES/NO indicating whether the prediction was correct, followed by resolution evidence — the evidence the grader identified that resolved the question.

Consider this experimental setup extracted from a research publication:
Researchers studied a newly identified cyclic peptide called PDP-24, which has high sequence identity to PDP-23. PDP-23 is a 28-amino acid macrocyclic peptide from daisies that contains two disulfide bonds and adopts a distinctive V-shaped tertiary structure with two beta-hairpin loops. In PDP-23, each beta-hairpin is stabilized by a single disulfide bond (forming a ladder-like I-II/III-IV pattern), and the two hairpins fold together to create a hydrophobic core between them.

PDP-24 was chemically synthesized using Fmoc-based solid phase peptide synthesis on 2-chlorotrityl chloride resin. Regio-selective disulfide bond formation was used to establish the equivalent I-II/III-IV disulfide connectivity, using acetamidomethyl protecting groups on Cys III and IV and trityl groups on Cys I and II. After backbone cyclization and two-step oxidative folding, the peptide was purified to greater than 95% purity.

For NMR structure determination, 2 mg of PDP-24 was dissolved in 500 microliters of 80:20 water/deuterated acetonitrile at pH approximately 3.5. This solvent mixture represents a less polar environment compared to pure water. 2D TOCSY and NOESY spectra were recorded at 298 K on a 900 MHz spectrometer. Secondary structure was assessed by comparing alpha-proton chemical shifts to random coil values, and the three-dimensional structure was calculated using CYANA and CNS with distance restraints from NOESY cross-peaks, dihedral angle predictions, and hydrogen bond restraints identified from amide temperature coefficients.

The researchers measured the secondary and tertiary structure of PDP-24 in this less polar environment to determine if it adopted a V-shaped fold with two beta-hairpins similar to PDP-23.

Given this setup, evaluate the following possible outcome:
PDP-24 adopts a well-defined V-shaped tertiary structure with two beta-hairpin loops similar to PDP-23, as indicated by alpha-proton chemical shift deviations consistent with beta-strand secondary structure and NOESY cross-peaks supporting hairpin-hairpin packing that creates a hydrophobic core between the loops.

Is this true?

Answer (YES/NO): YES